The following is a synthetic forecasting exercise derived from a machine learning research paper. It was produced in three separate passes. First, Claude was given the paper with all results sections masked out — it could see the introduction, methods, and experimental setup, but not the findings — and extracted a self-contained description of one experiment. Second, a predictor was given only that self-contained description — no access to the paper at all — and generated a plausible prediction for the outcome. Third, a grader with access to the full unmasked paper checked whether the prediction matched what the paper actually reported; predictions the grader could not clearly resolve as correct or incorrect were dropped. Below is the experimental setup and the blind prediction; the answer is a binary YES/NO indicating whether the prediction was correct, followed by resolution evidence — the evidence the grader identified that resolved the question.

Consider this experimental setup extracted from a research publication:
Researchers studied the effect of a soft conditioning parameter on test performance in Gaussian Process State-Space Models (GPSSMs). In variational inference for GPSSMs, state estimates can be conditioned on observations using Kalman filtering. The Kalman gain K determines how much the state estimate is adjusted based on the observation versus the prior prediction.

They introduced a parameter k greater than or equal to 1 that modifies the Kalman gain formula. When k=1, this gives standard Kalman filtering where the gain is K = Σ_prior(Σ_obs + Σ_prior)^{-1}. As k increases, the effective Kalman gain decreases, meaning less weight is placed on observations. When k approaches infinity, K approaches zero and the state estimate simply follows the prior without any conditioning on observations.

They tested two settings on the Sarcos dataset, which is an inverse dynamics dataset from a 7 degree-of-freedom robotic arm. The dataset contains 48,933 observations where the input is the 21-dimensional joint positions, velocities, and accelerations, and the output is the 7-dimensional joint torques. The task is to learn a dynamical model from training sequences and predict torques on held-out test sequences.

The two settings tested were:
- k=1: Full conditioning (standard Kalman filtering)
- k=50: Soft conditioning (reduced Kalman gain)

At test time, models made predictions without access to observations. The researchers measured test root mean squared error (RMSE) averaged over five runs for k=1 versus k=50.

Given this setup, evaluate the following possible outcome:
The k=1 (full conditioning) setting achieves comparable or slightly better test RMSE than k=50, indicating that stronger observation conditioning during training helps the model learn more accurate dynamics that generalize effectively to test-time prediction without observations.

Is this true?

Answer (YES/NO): NO